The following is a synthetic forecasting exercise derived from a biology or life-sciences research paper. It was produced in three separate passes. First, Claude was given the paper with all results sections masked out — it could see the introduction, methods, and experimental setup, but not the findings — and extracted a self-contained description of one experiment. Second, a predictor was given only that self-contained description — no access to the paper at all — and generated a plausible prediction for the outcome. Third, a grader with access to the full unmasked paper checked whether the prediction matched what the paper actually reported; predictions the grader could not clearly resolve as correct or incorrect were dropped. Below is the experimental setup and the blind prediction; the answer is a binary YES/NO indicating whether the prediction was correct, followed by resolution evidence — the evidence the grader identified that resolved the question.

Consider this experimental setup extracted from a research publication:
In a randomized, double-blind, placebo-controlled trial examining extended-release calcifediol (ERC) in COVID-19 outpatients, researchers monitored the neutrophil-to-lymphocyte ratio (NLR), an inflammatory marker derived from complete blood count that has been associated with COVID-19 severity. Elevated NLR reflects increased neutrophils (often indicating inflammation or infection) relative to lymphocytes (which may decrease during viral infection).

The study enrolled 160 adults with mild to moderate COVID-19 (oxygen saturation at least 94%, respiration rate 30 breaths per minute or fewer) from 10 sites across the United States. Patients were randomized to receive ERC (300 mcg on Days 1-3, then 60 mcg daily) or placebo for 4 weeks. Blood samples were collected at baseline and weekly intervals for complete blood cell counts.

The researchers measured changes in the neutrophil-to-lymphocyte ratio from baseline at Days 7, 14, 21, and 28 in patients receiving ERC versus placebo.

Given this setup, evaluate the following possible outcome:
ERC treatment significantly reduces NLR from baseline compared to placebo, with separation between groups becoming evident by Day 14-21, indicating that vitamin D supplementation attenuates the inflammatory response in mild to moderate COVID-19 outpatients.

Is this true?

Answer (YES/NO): NO